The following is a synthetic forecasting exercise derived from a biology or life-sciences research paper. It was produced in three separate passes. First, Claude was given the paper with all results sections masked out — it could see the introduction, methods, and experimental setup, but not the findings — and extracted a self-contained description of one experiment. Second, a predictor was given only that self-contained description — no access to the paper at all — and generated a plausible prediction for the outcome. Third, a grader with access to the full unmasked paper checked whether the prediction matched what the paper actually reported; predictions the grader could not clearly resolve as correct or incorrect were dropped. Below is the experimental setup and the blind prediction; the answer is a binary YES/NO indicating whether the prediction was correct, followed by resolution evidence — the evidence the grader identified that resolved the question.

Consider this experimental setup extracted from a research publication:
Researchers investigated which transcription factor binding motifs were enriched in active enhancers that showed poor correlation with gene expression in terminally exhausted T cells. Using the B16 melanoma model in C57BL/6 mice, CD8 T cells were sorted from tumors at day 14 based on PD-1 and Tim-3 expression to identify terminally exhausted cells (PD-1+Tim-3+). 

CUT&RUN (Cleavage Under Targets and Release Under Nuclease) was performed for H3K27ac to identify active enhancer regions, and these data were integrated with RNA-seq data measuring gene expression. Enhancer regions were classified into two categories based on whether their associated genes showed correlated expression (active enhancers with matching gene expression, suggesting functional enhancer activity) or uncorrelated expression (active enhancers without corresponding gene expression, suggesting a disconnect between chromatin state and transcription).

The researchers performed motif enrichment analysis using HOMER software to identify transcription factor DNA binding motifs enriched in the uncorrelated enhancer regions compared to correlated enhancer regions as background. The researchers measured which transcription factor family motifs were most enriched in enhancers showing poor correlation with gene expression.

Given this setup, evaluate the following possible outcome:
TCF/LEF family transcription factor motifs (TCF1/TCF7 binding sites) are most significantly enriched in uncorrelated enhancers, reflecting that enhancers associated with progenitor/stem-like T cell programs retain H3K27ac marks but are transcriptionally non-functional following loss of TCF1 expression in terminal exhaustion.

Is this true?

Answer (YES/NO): NO